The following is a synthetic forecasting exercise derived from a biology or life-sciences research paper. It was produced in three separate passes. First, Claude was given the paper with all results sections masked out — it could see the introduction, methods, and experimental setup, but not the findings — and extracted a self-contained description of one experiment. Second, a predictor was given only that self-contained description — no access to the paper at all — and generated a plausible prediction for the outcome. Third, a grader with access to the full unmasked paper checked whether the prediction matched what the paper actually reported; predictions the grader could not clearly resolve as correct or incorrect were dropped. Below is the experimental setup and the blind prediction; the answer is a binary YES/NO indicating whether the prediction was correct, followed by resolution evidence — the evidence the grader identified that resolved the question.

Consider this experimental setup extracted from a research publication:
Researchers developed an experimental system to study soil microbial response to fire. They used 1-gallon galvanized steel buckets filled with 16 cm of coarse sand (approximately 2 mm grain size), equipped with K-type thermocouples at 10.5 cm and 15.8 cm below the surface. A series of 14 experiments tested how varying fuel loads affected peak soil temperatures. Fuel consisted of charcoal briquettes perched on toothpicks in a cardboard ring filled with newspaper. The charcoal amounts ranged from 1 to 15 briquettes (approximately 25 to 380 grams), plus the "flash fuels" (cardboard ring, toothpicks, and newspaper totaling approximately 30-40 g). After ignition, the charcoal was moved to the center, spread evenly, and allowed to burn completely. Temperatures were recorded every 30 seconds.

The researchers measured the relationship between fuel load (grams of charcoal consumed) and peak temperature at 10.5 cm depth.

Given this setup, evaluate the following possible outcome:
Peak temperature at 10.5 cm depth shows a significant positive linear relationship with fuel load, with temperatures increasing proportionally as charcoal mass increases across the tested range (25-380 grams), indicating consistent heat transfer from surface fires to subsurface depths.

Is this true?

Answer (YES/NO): NO